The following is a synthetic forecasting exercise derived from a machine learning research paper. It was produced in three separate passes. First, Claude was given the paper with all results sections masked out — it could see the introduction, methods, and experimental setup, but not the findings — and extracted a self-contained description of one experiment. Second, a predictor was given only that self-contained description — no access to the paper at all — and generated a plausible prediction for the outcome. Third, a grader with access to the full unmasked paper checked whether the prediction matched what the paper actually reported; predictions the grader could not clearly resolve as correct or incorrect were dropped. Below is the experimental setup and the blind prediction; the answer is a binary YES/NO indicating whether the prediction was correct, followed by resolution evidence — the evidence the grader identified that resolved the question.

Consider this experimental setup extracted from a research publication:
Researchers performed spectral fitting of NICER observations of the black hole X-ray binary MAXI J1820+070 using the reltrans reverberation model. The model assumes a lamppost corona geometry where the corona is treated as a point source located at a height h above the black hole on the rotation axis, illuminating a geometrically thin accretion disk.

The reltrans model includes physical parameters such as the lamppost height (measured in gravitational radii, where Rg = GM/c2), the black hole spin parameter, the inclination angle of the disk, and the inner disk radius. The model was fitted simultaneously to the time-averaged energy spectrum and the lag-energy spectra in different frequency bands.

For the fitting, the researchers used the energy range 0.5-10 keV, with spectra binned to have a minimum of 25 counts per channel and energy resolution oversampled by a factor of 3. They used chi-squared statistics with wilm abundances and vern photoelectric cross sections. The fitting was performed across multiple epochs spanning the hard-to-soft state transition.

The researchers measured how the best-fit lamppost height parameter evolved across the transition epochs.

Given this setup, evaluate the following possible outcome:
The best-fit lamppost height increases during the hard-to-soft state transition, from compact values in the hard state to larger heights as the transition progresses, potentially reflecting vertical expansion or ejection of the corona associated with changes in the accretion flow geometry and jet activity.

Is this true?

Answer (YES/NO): YES